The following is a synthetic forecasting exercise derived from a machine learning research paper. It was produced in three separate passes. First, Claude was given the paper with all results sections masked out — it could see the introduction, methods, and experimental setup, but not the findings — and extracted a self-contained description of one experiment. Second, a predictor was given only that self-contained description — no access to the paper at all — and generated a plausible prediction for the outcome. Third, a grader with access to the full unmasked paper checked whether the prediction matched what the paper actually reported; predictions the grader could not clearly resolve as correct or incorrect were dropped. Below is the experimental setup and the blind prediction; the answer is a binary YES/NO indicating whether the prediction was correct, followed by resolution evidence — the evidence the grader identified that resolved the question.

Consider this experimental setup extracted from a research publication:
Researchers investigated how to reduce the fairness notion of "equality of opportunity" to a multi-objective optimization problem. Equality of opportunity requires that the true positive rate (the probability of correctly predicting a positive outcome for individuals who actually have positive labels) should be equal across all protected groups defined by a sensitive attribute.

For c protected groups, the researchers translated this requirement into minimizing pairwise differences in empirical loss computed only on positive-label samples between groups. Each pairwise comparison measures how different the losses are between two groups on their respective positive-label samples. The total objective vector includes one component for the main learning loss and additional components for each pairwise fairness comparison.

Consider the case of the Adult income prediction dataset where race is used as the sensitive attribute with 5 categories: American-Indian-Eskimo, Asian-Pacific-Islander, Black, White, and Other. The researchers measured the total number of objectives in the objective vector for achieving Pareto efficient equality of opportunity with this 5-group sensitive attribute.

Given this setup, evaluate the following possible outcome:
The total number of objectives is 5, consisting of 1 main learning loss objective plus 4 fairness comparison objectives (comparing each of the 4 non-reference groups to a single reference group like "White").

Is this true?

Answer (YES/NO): NO